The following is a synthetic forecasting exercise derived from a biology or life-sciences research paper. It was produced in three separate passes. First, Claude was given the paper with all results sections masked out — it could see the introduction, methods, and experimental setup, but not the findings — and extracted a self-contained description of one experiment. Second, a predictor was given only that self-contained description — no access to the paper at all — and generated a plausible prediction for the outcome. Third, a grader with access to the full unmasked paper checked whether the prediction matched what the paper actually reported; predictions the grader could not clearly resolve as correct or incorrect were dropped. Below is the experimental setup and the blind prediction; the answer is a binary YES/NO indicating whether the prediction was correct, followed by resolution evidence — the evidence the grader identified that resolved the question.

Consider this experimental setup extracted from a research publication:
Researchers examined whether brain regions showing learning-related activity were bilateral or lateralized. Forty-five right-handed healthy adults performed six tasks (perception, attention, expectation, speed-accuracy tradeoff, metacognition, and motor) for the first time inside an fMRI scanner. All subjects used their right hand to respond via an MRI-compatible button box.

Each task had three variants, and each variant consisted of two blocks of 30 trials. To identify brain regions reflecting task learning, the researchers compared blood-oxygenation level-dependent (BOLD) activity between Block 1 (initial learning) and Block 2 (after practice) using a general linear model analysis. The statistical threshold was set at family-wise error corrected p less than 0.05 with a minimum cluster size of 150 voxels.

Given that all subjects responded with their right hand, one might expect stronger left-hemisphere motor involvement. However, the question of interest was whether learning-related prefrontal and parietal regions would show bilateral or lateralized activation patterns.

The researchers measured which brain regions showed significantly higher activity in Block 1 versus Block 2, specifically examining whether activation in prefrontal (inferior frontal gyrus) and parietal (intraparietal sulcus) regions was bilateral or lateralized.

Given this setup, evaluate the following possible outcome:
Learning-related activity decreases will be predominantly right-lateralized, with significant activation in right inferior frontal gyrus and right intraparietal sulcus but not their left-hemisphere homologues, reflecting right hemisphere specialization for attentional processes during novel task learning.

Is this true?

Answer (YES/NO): NO